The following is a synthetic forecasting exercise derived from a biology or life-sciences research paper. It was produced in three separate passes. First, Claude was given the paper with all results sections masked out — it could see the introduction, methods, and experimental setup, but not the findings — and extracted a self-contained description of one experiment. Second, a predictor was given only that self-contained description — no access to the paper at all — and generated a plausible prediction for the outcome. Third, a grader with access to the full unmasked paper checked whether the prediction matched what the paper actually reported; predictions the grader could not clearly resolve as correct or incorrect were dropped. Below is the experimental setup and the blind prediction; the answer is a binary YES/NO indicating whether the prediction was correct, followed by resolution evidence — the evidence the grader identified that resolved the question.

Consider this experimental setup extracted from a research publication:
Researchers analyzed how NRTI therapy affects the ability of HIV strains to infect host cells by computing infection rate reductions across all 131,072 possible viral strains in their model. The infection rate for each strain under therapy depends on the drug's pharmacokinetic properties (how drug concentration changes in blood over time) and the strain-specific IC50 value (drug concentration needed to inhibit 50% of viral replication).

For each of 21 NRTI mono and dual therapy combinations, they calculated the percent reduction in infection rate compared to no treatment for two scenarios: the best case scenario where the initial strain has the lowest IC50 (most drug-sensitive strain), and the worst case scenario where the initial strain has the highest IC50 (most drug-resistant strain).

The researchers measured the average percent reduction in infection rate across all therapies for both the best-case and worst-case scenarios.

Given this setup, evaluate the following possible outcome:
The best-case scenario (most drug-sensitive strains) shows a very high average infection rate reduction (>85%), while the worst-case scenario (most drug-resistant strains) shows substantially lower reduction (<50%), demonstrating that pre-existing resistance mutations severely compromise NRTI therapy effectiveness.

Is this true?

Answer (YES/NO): NO